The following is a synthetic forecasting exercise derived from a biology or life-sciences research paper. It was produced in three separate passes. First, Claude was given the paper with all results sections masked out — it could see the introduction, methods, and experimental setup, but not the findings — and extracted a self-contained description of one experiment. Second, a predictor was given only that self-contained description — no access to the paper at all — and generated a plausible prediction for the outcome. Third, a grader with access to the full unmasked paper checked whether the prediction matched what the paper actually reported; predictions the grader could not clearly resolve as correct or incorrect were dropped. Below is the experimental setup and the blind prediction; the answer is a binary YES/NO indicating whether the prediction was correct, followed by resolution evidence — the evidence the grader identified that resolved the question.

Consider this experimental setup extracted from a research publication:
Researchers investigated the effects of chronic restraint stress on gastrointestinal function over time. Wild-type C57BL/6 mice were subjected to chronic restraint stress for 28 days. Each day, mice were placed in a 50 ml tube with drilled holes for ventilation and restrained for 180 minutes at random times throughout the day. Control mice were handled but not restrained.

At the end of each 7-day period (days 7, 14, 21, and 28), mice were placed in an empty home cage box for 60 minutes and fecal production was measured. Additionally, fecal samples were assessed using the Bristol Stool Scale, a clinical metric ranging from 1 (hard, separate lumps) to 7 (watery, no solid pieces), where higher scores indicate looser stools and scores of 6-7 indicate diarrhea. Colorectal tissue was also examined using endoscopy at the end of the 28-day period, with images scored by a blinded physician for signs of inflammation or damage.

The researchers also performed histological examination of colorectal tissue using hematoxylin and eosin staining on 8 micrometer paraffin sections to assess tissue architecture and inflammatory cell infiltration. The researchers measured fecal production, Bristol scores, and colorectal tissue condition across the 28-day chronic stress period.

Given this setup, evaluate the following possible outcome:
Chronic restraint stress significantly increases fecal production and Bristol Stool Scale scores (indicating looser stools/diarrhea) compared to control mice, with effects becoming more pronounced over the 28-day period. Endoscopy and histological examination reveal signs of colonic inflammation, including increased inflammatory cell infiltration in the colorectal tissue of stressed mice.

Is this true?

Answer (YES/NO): NO